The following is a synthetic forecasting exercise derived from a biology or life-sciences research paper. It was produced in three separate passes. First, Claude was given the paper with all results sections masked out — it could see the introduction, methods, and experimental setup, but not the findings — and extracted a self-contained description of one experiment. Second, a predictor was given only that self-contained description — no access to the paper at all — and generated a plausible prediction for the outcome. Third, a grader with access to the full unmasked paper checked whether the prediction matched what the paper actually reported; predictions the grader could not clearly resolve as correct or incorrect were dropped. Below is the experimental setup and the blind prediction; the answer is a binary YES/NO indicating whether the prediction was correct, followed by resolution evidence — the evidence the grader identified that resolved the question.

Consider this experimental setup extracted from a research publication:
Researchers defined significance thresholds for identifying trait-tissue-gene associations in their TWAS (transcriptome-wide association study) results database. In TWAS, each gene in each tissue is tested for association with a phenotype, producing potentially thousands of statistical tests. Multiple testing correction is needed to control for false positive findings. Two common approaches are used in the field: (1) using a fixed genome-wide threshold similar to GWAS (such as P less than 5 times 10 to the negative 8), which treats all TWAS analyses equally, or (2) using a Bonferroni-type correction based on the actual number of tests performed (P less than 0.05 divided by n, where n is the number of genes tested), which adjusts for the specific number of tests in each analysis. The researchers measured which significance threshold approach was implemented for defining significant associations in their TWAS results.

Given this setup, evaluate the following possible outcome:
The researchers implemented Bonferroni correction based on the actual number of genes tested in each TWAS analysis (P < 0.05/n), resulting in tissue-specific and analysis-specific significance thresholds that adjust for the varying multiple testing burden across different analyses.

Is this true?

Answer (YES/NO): YES